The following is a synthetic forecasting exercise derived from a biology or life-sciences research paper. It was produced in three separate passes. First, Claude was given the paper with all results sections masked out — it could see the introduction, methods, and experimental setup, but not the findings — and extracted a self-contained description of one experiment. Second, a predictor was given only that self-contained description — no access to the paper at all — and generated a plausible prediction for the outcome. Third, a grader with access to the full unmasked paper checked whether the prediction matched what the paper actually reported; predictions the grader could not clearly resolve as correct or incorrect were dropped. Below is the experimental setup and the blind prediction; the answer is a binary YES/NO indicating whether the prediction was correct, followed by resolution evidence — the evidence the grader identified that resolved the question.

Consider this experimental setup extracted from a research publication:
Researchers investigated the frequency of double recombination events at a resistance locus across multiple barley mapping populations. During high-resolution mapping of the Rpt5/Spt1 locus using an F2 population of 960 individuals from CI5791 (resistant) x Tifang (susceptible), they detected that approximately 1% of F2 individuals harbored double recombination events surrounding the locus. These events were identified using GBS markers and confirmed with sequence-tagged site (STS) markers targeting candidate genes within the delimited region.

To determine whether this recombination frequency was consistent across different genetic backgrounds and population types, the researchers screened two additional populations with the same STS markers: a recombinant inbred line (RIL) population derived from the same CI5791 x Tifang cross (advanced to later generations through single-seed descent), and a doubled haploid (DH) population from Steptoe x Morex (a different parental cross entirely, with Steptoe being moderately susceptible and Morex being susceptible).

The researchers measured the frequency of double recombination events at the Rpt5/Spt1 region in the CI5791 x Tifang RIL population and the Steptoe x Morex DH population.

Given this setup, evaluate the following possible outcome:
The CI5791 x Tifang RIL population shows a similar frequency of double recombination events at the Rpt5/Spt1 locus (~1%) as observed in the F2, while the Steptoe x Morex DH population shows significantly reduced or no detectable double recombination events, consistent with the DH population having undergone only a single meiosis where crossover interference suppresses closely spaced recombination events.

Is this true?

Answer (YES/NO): NO